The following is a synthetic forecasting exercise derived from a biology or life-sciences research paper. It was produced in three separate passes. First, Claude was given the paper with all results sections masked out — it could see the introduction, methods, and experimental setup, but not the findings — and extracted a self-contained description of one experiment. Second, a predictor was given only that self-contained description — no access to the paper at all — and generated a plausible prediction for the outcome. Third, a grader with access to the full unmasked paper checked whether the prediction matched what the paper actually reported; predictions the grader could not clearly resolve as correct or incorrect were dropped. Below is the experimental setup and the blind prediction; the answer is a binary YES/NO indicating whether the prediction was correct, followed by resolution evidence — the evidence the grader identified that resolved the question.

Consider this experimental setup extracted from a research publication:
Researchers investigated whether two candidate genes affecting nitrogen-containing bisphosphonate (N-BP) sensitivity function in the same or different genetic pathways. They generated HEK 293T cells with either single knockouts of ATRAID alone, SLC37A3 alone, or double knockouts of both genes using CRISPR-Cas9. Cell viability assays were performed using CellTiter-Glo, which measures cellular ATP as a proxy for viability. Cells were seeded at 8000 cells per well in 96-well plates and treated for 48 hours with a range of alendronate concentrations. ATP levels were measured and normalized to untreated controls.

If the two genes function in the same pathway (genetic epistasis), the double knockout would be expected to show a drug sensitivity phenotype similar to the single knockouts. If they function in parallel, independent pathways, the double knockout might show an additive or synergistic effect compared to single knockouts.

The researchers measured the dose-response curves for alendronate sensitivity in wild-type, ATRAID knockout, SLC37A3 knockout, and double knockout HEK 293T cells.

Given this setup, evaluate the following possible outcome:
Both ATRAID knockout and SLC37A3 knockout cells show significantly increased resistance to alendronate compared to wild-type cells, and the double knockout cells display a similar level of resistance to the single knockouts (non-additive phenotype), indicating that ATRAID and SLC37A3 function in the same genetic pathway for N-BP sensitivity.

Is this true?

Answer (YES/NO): NO